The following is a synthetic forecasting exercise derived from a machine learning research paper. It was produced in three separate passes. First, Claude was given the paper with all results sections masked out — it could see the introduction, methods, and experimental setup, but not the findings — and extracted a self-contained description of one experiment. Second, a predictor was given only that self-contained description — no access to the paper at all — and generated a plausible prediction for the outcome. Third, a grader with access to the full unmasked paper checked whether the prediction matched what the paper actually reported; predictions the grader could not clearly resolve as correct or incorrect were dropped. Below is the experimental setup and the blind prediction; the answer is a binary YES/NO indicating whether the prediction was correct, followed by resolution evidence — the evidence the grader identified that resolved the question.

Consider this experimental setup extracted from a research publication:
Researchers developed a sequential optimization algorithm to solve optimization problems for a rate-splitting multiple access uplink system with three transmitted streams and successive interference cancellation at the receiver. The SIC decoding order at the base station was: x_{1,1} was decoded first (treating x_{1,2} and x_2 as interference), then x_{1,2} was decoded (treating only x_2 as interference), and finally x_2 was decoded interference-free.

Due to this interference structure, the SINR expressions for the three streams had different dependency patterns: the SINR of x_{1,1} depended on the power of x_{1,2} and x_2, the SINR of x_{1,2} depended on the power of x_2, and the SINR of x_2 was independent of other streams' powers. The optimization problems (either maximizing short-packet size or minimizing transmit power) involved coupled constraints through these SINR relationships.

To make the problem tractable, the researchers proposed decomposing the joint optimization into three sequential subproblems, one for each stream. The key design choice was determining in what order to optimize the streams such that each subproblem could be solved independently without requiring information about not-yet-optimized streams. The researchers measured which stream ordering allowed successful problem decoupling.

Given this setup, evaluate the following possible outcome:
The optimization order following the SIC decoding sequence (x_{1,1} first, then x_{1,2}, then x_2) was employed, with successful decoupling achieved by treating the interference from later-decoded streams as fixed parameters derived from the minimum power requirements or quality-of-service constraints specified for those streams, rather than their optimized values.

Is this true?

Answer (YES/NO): NO